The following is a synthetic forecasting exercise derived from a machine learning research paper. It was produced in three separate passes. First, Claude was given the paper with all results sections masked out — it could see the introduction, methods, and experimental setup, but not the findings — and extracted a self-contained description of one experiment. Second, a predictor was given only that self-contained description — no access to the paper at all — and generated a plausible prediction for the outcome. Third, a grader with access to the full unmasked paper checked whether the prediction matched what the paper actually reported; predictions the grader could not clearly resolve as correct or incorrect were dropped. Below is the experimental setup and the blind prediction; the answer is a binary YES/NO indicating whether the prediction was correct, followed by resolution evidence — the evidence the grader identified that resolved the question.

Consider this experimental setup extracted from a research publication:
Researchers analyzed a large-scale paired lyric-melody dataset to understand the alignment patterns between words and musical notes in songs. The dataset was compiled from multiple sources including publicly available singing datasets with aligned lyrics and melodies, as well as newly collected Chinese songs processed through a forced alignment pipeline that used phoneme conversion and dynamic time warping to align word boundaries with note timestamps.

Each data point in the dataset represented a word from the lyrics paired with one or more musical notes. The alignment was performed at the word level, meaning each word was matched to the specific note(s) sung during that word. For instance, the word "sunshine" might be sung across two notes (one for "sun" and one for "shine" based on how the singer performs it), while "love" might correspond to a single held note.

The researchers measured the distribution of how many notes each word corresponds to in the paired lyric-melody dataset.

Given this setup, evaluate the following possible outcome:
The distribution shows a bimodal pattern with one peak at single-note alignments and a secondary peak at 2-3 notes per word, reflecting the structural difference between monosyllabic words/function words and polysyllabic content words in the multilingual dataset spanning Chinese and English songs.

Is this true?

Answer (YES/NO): NO